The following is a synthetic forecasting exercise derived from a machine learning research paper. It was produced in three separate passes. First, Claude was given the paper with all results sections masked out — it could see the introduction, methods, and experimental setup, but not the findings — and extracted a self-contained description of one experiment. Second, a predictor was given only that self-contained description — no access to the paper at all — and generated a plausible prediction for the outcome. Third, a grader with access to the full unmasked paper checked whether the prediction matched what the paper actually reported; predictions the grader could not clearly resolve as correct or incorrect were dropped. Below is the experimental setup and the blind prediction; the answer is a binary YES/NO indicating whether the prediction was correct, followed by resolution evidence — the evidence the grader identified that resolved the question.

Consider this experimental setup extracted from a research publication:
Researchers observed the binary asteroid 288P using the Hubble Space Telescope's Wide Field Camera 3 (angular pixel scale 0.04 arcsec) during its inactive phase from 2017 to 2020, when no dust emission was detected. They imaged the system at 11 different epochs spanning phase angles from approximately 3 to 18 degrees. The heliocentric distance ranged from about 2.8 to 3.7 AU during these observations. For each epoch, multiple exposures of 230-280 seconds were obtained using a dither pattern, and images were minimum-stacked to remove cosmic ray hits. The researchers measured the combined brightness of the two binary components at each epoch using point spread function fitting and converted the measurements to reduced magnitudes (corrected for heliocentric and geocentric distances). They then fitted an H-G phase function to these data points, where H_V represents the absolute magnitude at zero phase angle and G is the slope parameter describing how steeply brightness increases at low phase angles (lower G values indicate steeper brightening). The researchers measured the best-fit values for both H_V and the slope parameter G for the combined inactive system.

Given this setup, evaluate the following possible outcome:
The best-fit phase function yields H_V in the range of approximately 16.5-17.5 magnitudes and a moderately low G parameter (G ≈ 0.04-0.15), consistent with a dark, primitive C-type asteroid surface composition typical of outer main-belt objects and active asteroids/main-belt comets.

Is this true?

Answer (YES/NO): YES